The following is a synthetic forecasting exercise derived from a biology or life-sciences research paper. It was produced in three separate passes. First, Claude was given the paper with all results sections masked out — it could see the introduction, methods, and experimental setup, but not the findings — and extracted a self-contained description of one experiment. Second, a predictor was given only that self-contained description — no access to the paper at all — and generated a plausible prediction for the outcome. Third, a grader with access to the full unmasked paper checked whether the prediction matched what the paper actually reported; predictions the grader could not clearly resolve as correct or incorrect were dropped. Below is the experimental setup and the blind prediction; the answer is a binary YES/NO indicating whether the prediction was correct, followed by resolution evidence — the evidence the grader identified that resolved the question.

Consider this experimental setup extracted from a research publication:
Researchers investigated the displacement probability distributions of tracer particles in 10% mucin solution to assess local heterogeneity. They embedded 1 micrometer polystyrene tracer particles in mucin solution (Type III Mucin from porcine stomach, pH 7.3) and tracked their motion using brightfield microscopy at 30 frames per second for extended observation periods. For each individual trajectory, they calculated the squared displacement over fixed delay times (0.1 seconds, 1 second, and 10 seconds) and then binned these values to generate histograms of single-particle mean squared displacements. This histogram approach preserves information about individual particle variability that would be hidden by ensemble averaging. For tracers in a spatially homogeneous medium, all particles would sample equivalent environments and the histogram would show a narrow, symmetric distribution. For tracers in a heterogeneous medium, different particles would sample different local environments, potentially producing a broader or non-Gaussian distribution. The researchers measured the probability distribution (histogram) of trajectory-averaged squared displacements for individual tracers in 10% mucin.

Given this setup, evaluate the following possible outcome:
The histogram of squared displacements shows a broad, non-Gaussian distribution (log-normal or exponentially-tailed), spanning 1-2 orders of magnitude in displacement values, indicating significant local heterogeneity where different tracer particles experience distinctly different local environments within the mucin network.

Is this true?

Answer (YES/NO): NO